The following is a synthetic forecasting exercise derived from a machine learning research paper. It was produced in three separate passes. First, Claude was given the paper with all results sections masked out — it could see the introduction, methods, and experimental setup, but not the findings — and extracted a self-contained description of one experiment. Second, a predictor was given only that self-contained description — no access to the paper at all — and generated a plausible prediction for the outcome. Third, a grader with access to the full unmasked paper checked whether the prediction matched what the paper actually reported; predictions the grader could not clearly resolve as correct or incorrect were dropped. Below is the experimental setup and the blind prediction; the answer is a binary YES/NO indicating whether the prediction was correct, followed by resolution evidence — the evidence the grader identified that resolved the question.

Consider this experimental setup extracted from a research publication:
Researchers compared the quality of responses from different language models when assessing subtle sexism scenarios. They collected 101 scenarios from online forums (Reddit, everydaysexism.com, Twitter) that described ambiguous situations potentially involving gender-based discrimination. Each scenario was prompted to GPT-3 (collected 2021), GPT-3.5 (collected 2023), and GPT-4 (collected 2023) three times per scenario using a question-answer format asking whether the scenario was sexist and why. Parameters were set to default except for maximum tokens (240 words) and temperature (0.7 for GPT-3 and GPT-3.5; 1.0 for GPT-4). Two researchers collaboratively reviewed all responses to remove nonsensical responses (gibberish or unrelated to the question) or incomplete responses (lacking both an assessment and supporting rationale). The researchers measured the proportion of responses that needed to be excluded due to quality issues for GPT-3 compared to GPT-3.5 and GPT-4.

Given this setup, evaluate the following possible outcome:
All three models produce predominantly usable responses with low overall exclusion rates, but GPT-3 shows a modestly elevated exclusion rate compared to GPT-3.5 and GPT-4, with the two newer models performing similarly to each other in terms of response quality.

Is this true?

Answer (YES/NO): NO